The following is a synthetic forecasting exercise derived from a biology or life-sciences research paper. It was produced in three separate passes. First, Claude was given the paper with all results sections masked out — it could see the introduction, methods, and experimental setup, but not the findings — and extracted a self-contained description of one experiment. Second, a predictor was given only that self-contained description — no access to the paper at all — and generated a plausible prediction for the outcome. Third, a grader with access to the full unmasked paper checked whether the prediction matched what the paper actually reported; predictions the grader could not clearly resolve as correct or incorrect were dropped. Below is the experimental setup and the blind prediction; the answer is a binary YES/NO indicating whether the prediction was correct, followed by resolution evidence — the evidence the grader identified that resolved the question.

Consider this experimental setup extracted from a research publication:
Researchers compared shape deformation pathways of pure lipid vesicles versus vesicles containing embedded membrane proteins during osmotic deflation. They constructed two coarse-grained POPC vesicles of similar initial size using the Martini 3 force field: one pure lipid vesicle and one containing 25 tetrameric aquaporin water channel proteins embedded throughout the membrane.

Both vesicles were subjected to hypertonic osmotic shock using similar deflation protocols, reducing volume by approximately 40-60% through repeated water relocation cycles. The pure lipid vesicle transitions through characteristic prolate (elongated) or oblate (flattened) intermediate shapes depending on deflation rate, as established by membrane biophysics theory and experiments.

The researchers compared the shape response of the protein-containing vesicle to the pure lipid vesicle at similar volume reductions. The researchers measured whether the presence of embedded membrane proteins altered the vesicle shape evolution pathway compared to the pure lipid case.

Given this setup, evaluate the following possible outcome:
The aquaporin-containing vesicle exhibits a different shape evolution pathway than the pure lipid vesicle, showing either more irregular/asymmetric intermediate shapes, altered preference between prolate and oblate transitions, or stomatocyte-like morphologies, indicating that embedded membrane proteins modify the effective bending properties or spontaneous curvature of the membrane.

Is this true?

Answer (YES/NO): YES